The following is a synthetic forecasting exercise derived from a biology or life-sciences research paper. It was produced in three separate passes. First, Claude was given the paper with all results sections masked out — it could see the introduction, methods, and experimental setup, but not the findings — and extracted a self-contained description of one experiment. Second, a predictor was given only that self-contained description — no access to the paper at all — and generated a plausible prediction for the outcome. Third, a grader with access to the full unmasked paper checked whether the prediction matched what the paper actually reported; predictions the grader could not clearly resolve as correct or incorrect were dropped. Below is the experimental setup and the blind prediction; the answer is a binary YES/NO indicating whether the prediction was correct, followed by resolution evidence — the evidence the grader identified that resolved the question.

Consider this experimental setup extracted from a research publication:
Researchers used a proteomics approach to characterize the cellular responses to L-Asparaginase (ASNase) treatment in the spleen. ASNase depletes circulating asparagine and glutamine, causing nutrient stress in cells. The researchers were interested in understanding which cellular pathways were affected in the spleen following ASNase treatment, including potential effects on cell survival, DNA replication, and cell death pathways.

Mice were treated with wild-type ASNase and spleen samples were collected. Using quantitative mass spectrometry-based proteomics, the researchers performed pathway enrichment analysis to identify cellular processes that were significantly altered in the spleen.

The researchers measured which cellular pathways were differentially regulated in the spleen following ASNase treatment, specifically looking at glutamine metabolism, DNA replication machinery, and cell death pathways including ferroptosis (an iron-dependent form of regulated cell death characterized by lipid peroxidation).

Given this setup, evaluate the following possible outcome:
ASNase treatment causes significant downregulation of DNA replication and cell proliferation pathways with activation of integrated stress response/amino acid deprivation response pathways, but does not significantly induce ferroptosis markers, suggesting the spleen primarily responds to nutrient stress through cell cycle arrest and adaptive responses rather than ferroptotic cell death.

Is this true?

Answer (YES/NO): NO